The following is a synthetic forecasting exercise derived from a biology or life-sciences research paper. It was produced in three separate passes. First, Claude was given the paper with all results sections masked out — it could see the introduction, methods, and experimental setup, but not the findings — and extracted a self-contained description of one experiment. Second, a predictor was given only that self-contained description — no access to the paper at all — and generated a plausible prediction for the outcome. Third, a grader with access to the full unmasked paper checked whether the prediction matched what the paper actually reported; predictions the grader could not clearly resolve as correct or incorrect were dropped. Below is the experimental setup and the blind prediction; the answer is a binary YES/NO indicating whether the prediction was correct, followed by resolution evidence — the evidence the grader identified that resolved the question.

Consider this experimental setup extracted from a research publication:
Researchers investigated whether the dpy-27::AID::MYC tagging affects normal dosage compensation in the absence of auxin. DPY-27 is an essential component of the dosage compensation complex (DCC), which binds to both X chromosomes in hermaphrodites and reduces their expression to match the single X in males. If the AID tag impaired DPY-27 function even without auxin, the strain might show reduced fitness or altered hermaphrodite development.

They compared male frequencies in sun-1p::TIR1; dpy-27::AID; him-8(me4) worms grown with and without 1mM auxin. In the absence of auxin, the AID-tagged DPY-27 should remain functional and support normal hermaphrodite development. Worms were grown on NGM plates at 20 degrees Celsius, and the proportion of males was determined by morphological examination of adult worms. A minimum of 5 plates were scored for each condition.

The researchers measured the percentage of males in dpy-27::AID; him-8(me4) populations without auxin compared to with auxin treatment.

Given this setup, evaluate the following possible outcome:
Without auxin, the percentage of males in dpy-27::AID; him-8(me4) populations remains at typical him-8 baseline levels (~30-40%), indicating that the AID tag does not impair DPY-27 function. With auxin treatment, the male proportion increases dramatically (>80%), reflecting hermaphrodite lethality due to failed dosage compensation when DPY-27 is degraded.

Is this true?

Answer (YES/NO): YES